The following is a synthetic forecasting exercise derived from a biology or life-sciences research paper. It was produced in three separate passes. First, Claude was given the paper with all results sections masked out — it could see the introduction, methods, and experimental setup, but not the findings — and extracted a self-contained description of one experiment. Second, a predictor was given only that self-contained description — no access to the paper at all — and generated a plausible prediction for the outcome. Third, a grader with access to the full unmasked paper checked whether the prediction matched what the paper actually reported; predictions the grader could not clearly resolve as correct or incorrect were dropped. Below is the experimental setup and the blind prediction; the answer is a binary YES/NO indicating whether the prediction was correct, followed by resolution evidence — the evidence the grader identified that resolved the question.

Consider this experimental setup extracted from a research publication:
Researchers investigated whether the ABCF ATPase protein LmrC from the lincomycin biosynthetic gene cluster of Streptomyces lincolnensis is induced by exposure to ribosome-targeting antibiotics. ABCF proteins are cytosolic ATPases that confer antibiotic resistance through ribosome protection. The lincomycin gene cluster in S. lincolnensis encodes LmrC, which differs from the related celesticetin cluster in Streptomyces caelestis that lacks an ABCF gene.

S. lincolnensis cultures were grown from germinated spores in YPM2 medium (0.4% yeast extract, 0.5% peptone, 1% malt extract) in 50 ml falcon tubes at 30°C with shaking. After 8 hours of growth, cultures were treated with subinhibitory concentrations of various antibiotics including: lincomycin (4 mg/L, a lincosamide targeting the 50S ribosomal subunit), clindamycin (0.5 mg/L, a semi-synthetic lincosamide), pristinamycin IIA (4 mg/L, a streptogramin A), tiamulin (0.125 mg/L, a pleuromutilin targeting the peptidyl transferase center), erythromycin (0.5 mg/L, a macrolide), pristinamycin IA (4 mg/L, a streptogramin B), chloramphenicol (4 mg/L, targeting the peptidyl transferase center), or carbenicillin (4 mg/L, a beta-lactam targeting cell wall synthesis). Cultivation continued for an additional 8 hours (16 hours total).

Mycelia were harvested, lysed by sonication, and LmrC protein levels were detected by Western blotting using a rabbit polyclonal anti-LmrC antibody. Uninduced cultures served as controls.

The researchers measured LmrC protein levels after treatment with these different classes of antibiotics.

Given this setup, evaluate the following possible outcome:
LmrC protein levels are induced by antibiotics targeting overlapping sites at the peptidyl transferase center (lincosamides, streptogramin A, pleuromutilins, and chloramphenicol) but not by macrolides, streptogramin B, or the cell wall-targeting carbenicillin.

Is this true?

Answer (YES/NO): NO